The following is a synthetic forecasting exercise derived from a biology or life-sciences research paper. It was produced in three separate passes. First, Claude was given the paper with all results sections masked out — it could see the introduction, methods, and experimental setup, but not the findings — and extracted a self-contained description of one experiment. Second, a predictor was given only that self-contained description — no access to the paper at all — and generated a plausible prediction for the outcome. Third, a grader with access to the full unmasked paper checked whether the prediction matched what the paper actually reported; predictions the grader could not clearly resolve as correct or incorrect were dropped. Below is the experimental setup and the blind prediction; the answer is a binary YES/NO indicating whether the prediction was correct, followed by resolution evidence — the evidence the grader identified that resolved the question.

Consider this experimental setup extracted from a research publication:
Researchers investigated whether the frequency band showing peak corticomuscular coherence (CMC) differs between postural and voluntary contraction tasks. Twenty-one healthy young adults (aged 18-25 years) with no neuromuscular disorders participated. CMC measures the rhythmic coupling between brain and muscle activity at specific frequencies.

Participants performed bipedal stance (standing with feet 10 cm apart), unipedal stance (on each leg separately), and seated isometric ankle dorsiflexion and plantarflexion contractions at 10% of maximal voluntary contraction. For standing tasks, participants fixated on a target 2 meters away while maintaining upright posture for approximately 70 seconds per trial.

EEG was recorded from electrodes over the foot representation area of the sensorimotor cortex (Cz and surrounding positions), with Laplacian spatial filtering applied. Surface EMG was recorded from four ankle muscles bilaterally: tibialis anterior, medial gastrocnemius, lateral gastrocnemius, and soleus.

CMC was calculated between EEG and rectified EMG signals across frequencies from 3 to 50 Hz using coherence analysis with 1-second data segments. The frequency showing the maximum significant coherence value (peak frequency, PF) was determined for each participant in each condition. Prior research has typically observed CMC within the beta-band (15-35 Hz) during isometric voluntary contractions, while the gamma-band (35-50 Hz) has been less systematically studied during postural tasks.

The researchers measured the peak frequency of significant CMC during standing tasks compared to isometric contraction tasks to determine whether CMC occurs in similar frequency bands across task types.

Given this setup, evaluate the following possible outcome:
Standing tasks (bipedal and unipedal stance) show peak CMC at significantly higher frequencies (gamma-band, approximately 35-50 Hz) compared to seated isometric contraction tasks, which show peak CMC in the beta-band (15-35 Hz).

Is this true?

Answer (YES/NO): NO